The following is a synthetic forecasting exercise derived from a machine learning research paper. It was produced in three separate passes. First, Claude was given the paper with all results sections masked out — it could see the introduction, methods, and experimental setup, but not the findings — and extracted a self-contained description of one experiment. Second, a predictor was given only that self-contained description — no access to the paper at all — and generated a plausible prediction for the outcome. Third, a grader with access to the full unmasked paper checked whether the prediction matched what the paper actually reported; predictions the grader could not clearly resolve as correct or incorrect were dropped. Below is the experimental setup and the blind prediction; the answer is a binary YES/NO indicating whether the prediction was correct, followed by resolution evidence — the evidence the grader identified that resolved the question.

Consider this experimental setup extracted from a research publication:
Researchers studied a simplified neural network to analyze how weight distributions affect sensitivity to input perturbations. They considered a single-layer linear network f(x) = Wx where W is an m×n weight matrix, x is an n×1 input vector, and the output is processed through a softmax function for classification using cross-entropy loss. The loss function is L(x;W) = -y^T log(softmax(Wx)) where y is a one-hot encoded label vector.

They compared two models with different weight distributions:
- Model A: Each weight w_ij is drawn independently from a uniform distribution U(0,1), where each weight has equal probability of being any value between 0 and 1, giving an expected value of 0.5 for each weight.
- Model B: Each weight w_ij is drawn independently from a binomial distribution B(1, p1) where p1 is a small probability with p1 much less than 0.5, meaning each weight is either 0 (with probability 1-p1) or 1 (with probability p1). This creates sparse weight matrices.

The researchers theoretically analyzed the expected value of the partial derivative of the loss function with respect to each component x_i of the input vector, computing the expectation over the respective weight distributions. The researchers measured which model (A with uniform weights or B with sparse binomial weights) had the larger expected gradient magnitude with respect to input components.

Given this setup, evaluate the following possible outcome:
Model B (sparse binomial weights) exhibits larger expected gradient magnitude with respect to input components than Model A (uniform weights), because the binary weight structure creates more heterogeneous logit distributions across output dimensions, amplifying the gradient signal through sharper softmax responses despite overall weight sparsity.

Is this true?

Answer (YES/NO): NO